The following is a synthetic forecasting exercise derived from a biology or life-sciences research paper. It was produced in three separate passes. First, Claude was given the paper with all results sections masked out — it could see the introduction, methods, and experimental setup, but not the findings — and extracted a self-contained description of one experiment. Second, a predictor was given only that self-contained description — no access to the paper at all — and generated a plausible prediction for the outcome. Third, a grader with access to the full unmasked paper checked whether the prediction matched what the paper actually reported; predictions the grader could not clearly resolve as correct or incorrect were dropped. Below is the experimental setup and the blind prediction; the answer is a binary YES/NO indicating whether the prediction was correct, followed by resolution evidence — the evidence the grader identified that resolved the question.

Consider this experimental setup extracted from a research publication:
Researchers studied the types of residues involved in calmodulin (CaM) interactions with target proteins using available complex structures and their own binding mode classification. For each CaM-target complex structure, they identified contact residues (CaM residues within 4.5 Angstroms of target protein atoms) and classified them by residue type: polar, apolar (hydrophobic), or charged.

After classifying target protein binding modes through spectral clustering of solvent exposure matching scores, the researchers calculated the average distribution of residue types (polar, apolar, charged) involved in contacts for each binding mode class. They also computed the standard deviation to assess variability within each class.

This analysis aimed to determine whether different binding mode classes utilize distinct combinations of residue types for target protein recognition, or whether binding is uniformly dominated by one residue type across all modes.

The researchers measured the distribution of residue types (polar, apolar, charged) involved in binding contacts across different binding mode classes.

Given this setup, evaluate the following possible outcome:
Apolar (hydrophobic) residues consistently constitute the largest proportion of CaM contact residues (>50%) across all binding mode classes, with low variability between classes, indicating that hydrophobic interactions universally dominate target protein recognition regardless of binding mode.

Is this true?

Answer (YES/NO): NO